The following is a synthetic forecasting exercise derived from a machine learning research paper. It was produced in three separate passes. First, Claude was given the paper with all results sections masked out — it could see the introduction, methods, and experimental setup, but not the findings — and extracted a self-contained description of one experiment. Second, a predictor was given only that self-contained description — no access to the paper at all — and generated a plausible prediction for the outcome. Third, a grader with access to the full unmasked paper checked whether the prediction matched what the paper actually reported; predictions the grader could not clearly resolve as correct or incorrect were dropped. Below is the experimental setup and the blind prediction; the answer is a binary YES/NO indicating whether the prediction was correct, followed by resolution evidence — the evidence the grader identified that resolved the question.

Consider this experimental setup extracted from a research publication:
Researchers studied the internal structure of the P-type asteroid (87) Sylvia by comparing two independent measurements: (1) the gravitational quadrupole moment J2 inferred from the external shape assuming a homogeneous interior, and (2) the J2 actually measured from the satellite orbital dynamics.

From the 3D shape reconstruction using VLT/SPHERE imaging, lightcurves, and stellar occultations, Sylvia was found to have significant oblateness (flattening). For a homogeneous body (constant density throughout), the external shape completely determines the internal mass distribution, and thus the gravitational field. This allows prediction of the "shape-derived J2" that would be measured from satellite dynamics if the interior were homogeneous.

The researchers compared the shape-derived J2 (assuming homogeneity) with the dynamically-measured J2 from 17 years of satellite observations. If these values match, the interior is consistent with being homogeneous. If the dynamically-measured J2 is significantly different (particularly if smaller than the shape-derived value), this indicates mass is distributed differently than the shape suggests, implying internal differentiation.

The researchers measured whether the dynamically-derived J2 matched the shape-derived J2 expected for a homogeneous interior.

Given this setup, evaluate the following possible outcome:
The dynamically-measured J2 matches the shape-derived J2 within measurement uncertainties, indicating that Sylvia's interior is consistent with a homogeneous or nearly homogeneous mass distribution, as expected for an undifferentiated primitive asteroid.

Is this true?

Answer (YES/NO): NO